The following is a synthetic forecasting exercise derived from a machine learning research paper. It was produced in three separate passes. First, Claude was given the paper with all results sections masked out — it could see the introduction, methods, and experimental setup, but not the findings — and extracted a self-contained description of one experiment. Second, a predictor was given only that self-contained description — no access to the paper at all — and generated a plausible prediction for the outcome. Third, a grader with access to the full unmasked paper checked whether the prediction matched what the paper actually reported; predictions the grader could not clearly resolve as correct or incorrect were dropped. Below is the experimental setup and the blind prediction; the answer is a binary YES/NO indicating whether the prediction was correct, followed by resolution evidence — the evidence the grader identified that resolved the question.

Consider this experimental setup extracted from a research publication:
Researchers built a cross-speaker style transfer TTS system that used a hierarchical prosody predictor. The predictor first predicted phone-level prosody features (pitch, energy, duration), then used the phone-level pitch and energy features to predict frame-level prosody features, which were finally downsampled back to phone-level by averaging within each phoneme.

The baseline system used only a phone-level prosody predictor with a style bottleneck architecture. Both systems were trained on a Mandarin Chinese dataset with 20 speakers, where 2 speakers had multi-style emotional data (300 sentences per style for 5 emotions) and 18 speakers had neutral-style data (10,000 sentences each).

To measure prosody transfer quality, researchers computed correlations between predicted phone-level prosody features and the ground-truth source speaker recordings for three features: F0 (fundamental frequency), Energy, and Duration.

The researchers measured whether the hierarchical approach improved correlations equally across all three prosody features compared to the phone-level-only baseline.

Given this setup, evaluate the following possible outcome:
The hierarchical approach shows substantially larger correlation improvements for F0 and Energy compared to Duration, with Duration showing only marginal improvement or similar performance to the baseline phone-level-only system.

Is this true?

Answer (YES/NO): YES